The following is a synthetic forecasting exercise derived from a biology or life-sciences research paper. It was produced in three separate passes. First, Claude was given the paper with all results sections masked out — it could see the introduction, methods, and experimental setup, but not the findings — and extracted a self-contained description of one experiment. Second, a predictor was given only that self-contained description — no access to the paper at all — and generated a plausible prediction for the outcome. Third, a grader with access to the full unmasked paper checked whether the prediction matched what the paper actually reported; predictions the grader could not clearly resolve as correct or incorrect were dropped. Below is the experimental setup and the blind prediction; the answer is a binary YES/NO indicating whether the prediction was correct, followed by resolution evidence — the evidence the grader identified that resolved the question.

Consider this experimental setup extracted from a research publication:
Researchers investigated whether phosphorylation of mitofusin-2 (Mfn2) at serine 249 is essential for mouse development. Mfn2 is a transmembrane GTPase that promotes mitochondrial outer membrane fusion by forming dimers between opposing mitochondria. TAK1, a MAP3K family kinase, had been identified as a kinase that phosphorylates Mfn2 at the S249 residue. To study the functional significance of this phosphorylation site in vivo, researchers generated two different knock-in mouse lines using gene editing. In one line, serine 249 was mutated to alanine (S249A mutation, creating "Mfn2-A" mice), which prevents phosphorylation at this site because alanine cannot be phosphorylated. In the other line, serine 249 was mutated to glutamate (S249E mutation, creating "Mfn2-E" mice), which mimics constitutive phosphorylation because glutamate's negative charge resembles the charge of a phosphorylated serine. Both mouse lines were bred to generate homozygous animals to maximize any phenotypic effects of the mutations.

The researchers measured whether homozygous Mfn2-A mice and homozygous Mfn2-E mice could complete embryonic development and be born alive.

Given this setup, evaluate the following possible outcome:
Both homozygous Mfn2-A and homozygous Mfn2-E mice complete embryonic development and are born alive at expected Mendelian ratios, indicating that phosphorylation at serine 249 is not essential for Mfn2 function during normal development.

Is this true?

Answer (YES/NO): NO